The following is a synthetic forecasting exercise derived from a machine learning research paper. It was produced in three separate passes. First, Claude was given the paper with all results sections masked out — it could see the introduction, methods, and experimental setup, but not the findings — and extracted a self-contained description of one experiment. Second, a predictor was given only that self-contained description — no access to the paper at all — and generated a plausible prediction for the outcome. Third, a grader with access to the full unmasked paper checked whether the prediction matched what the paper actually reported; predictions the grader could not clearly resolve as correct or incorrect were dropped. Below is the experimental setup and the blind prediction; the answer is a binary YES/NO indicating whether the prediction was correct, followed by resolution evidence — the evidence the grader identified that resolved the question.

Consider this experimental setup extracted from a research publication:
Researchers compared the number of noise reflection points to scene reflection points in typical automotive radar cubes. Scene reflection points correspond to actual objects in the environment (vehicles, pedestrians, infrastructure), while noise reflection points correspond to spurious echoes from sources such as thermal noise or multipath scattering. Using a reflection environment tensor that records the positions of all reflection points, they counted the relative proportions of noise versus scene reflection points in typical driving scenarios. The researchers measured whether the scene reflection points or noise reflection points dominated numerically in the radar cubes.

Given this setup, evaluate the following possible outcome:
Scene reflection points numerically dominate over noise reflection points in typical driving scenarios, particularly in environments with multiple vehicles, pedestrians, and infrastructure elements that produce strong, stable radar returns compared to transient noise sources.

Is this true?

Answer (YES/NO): NO